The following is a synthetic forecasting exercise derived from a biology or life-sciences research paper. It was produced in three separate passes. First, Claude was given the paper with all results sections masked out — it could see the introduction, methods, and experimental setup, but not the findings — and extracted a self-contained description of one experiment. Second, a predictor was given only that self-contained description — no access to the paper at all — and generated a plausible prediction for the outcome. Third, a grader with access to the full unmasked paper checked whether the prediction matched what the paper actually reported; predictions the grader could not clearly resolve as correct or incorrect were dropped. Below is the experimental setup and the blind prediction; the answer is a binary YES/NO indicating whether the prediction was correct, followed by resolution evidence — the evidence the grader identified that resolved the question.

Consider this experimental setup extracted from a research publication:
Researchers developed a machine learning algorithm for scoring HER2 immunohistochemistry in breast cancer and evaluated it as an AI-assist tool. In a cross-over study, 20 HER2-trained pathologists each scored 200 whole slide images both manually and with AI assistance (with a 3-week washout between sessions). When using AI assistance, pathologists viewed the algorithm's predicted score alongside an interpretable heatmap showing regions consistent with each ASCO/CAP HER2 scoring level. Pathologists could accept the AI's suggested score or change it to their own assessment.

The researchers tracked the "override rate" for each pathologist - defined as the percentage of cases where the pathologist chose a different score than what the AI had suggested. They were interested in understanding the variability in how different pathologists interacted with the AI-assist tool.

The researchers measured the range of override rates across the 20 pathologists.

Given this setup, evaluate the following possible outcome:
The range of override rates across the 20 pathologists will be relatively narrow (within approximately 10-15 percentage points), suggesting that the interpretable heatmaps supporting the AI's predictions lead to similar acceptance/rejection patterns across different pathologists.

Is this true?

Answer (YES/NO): NO